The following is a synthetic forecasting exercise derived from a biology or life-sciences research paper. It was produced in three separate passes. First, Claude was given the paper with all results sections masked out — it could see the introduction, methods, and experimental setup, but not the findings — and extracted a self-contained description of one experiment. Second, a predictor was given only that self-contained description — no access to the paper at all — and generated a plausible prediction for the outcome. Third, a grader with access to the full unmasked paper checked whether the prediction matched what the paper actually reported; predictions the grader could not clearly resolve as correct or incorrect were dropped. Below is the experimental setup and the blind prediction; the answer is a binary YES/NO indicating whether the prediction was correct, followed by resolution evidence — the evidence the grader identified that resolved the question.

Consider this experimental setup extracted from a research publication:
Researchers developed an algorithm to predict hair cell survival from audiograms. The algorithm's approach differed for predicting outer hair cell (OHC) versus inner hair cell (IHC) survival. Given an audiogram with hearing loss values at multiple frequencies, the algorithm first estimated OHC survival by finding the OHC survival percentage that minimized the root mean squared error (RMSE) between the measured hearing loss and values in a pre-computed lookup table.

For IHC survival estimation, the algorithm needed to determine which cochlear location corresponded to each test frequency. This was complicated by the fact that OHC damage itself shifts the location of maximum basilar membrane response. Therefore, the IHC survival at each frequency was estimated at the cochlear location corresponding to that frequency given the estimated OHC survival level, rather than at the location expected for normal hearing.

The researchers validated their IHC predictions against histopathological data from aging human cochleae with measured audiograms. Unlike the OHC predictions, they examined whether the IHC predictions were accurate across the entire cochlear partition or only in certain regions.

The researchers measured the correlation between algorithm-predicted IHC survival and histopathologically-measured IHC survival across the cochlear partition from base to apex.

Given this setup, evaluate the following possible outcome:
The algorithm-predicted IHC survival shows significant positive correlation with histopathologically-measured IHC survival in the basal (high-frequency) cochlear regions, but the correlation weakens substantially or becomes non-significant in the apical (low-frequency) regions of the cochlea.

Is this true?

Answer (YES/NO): NO